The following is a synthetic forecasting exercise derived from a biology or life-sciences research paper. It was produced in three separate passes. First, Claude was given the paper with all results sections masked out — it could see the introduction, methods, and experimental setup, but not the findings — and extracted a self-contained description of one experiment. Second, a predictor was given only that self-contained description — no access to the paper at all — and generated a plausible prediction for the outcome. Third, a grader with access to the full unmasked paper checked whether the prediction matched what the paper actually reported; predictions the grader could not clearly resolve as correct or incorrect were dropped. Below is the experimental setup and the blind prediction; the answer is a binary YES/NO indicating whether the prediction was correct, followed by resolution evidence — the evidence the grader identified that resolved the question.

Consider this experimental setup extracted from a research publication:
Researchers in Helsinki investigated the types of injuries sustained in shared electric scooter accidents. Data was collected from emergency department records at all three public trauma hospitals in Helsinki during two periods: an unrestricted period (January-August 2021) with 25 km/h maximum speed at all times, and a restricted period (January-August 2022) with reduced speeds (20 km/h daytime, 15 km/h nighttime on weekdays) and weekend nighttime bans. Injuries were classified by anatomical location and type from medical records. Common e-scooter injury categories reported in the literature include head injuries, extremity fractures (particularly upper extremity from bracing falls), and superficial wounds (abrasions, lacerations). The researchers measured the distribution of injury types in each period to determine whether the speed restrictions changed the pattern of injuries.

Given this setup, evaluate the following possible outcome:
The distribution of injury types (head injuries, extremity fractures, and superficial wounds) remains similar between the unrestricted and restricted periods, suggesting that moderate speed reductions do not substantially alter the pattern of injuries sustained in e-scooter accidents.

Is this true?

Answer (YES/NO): YES